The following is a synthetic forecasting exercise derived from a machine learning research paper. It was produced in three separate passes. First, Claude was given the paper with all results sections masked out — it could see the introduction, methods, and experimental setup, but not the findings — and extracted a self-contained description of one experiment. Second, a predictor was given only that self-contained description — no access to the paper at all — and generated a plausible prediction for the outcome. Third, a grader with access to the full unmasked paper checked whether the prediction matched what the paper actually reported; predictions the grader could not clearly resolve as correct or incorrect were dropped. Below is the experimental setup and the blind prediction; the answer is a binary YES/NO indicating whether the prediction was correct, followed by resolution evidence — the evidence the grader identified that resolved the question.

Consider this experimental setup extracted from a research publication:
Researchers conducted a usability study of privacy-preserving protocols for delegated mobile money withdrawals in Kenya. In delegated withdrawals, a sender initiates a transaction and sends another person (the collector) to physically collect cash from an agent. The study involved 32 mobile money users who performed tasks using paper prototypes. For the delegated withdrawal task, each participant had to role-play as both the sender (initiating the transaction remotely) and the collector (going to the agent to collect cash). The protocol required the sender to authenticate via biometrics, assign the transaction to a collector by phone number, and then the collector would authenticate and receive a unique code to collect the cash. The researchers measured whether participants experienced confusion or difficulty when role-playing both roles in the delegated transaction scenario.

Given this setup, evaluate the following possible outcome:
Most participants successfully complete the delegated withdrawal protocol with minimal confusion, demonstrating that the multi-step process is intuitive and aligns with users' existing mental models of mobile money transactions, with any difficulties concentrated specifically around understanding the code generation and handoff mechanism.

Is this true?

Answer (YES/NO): NO